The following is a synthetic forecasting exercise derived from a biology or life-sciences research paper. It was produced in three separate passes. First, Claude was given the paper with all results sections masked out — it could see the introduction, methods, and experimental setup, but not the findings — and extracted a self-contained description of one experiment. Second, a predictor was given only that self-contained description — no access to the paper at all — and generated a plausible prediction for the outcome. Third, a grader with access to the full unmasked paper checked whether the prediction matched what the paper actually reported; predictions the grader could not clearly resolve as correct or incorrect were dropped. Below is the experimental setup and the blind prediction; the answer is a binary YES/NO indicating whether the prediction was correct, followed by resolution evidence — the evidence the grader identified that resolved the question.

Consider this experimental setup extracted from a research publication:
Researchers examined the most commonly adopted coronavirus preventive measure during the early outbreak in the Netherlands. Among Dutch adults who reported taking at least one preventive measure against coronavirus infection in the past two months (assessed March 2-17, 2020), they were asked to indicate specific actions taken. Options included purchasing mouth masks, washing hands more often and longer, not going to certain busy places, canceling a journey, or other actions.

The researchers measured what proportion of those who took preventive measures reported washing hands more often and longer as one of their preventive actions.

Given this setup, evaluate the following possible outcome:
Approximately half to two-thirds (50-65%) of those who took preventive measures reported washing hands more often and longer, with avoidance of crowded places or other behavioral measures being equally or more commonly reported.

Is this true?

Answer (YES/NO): NO